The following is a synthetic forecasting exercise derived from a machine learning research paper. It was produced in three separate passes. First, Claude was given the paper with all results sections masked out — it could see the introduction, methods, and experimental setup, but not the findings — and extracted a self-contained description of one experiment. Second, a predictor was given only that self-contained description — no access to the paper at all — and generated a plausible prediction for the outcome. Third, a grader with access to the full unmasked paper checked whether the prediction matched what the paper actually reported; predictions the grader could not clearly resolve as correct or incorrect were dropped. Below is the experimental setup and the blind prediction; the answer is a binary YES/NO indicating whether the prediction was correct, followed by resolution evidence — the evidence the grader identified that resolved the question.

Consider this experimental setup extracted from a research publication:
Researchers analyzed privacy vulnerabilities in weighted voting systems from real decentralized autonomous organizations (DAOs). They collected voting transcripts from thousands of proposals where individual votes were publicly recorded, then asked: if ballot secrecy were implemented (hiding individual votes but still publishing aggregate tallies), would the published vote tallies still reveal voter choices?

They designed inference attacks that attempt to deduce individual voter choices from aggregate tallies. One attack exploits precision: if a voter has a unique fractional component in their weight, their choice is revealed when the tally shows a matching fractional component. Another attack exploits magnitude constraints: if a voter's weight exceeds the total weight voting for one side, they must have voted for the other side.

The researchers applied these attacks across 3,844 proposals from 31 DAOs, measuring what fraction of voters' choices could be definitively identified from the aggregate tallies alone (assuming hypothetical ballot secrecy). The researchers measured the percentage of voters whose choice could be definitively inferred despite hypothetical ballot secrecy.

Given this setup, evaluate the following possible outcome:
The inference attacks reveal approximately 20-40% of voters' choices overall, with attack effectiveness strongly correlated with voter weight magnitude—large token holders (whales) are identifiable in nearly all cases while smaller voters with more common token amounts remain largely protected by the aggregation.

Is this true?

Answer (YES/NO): NO